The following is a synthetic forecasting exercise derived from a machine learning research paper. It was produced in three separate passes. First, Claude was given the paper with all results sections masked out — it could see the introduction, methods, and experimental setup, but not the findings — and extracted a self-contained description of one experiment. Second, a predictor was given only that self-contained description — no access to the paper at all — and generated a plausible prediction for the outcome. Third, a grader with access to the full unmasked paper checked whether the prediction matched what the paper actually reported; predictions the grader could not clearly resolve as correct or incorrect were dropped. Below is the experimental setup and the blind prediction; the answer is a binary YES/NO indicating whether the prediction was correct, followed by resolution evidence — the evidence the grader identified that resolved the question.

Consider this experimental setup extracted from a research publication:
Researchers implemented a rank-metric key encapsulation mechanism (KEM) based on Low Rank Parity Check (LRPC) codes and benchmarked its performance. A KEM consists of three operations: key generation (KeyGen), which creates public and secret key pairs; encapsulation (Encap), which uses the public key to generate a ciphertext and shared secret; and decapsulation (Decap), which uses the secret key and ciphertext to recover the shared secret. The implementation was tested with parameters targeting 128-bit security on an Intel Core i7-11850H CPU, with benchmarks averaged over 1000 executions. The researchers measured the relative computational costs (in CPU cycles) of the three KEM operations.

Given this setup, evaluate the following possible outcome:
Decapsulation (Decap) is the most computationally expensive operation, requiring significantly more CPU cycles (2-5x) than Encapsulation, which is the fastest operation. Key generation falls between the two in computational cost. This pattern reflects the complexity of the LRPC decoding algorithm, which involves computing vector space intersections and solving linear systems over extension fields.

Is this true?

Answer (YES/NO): NO